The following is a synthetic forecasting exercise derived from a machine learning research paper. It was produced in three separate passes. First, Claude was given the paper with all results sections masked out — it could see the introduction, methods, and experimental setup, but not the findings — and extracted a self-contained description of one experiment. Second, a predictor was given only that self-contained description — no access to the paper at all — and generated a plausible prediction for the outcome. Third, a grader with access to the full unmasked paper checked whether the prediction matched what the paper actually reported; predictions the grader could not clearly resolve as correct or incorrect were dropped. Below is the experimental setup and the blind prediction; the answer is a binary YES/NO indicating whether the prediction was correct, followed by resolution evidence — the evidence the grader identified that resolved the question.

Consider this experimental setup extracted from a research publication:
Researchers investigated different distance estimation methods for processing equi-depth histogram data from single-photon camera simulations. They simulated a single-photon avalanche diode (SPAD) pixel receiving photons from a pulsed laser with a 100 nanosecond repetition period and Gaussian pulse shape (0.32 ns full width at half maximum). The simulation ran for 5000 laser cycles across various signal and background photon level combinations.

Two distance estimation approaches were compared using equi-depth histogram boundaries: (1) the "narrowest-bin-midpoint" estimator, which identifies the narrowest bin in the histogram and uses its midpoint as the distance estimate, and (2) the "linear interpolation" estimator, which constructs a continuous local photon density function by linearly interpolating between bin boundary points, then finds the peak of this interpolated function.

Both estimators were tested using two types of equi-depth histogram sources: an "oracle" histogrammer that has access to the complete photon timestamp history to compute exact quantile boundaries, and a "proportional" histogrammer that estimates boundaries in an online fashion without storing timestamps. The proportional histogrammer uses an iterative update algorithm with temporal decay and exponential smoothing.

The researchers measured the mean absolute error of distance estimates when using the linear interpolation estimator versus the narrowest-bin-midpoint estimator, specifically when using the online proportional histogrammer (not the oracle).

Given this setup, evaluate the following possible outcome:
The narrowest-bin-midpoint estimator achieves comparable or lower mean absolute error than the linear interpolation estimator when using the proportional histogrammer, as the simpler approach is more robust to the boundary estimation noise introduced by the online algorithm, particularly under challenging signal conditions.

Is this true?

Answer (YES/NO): YES